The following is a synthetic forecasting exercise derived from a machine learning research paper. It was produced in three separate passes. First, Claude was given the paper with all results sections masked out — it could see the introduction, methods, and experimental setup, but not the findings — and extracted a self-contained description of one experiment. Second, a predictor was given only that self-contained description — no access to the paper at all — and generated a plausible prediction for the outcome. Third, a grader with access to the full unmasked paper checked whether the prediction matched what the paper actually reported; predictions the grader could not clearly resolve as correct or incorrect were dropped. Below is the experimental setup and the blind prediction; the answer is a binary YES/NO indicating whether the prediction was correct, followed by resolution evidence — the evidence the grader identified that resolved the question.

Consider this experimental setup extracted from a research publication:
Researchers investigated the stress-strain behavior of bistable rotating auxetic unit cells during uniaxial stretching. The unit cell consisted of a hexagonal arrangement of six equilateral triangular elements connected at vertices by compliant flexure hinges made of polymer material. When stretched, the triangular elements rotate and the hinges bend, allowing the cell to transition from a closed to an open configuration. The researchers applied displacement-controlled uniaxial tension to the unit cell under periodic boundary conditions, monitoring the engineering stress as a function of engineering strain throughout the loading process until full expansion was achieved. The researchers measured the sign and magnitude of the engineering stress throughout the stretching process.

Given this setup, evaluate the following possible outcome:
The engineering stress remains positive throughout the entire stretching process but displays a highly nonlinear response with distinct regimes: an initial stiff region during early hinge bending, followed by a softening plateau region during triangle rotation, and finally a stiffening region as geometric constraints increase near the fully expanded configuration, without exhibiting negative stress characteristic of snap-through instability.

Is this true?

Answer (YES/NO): NO